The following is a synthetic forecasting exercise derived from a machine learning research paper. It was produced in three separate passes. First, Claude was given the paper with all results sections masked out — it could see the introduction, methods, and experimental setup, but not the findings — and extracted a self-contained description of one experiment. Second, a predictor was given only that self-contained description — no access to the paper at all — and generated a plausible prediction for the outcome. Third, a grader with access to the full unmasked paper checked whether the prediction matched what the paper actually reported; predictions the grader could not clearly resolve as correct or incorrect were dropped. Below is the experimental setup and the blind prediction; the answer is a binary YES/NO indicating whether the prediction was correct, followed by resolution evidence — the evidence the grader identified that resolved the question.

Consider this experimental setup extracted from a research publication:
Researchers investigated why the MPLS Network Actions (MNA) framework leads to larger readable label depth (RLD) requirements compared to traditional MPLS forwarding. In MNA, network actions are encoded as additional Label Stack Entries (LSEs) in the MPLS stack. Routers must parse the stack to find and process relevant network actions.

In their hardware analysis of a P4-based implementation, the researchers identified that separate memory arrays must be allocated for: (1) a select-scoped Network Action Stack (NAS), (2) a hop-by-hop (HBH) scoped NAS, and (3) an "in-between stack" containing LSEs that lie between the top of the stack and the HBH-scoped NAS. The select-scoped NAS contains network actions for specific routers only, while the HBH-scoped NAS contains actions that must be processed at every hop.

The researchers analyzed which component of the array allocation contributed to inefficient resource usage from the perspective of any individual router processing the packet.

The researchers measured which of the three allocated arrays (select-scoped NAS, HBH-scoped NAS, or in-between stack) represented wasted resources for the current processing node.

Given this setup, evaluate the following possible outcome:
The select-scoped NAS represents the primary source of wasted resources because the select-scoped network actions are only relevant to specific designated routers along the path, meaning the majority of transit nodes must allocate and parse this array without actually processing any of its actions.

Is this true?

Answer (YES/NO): NO